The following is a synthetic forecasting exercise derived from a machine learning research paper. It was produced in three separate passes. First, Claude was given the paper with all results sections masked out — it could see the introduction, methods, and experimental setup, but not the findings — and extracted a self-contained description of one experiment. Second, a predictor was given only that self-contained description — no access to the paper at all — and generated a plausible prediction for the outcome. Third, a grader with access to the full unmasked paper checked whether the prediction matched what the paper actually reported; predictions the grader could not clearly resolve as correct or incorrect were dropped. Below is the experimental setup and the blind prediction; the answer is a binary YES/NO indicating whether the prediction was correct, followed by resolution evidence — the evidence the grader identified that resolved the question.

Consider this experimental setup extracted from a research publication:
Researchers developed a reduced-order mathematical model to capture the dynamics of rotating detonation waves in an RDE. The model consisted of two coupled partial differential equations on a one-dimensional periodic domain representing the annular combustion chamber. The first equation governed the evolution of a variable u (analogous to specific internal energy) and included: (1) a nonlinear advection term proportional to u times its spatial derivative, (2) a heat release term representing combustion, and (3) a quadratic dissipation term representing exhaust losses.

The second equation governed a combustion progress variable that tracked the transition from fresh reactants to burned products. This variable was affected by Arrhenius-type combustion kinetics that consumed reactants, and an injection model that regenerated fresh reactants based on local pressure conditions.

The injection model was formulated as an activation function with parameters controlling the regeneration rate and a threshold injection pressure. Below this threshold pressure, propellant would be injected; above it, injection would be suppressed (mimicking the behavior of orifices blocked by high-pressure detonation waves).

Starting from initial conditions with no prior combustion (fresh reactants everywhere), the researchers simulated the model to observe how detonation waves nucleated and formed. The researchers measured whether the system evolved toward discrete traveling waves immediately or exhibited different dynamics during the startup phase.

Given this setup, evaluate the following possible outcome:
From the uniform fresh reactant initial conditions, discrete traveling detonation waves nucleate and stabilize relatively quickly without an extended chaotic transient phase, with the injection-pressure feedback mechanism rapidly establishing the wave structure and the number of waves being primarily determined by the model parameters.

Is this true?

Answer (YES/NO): NO